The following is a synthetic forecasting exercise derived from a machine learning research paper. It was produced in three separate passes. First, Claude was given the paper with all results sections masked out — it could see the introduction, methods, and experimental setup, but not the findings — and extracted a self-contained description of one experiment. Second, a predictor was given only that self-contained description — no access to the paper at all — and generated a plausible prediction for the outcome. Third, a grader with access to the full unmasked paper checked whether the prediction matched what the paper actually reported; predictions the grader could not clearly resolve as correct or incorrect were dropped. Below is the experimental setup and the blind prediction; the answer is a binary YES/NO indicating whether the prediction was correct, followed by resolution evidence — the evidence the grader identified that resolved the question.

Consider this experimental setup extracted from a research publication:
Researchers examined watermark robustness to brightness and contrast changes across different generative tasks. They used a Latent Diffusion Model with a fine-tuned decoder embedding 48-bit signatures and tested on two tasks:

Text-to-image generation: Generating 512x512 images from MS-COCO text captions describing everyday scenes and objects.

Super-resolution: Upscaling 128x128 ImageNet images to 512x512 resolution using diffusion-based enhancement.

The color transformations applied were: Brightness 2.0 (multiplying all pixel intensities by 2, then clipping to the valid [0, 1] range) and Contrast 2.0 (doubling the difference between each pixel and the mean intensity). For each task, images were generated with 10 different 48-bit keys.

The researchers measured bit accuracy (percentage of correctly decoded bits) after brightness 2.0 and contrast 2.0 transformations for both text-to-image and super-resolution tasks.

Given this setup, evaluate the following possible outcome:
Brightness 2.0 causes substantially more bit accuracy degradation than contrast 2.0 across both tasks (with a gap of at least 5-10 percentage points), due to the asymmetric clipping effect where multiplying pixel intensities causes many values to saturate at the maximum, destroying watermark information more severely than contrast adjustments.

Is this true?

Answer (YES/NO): NO